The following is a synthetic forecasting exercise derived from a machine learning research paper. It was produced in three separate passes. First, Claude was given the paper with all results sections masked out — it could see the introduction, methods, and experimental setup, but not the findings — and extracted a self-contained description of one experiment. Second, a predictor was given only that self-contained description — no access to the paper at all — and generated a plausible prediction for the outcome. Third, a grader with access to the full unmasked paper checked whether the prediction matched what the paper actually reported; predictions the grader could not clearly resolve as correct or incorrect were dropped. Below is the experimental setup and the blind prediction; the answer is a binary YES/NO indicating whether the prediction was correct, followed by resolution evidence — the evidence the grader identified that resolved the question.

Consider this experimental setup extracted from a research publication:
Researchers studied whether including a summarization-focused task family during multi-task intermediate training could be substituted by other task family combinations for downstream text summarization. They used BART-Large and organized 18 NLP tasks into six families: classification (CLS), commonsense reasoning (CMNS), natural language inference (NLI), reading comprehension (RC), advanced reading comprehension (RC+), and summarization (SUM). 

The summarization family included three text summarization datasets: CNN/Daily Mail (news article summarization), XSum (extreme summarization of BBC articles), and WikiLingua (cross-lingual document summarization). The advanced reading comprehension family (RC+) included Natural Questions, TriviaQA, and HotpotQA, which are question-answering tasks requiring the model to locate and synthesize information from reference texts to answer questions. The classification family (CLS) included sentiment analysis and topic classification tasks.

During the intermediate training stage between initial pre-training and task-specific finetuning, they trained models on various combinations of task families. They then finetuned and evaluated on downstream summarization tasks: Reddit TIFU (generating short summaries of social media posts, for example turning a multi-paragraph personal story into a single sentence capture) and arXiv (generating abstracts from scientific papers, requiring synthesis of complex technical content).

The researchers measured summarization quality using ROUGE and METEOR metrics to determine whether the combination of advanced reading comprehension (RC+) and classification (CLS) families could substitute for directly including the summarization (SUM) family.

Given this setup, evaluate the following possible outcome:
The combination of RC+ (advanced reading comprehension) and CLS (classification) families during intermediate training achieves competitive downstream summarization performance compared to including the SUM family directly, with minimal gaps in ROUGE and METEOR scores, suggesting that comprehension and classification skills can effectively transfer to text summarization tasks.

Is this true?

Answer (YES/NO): YES